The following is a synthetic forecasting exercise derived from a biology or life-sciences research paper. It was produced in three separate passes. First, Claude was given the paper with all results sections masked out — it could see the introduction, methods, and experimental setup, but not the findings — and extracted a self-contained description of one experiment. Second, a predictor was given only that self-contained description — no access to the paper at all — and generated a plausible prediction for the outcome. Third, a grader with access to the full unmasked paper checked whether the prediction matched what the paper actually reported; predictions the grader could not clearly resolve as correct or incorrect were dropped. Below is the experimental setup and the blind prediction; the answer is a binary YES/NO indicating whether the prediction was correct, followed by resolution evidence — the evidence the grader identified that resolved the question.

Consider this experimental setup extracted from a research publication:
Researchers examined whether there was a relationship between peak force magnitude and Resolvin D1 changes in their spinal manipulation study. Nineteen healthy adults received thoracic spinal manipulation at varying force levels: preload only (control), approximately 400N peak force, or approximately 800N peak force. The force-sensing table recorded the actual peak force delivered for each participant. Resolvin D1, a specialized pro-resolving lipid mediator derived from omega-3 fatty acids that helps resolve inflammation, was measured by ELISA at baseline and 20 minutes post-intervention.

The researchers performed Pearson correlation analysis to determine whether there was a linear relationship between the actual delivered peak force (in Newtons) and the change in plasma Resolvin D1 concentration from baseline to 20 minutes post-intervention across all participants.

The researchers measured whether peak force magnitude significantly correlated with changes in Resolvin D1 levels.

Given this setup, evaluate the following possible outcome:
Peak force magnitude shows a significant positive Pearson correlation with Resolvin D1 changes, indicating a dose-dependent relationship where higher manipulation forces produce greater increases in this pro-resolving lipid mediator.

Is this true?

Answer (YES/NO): NO